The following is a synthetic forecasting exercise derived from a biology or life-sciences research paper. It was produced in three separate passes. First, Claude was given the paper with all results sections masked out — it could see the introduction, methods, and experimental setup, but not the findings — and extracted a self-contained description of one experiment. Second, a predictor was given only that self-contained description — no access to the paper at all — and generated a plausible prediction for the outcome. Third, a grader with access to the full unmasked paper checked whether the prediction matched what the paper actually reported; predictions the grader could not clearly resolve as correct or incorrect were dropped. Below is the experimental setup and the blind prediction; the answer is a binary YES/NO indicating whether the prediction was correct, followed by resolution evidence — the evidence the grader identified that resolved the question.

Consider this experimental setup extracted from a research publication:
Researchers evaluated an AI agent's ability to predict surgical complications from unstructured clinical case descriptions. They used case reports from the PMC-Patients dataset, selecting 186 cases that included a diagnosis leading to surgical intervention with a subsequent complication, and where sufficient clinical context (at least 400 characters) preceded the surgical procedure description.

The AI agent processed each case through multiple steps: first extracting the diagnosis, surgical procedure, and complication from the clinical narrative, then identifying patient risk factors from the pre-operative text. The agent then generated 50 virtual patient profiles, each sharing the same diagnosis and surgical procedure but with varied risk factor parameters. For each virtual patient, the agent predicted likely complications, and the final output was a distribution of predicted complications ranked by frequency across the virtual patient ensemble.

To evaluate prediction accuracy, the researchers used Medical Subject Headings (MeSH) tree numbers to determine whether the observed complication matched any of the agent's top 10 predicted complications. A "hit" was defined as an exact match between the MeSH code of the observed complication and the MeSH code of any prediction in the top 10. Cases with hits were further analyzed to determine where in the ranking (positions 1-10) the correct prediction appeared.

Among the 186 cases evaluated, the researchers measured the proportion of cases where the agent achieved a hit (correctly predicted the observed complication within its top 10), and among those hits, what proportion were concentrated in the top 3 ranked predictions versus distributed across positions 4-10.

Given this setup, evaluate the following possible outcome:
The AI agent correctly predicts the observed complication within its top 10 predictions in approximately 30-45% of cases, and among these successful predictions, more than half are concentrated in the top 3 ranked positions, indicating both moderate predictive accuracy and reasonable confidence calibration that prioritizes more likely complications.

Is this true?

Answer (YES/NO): YES